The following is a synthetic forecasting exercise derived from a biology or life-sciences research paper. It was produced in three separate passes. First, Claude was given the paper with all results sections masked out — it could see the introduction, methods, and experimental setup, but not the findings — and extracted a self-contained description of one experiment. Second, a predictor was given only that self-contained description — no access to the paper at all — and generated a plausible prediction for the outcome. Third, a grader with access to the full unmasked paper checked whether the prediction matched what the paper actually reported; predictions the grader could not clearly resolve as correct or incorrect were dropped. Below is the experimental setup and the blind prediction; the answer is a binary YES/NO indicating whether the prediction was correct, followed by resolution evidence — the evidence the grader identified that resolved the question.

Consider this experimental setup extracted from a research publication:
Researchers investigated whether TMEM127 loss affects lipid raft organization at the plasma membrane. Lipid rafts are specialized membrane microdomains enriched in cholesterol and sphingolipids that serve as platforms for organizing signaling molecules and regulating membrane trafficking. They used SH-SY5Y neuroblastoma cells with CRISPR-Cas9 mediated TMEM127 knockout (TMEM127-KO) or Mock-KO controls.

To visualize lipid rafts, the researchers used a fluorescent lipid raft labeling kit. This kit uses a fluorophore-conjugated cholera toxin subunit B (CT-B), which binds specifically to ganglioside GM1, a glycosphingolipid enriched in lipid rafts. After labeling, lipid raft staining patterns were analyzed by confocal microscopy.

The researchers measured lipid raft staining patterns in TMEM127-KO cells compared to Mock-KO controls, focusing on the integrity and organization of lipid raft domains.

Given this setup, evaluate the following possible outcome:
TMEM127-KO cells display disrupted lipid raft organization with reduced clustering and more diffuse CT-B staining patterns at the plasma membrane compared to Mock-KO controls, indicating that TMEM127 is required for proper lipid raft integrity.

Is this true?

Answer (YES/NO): YES